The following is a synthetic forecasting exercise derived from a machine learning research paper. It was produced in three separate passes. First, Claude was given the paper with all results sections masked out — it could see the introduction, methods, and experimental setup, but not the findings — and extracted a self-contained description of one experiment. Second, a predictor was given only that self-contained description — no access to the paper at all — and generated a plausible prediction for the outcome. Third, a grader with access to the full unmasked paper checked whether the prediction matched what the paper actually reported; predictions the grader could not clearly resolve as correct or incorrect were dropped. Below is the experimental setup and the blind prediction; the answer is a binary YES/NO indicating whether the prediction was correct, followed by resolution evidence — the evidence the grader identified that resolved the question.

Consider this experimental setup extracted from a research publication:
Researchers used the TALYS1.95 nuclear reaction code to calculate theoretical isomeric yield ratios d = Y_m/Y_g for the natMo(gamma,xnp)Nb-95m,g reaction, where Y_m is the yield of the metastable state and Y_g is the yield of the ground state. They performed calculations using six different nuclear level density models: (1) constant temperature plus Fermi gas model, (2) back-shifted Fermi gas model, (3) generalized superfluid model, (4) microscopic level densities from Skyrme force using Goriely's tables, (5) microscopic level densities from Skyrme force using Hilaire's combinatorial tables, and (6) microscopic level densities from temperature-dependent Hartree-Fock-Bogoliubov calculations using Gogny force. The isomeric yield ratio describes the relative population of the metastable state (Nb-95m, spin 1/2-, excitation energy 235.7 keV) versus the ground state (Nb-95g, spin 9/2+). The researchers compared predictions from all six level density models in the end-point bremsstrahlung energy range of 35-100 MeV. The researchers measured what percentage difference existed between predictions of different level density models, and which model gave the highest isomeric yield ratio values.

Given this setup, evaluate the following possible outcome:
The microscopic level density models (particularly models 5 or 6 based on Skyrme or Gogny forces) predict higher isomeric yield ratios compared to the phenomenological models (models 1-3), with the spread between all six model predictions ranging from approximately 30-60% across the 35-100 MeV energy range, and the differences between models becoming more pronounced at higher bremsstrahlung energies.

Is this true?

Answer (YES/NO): NO